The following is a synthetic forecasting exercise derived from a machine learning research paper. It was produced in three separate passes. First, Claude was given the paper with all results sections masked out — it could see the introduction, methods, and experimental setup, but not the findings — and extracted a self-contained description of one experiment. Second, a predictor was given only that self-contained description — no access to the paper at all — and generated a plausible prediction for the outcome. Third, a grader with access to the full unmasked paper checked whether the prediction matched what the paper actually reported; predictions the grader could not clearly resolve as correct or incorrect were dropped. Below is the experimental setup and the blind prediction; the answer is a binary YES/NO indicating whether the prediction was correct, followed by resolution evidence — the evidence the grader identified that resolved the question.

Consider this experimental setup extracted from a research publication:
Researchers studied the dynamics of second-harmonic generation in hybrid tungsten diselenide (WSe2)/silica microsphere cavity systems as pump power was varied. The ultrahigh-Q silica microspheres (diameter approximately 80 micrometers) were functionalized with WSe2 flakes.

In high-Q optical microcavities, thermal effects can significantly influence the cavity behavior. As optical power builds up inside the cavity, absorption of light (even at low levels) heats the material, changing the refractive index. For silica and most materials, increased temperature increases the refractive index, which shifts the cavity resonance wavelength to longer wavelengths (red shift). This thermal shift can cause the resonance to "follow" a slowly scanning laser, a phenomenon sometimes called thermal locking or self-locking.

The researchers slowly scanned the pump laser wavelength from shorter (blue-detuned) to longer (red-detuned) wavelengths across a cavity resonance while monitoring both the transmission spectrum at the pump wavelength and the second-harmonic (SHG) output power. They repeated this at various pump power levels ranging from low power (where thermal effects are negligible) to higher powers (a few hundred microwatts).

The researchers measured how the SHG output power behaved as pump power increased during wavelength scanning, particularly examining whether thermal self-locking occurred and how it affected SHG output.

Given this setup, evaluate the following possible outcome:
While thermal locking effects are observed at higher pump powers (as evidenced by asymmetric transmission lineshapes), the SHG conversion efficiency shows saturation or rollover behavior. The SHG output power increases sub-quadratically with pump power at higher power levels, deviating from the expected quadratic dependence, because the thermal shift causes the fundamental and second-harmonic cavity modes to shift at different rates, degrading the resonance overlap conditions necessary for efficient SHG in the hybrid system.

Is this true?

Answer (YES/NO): NO